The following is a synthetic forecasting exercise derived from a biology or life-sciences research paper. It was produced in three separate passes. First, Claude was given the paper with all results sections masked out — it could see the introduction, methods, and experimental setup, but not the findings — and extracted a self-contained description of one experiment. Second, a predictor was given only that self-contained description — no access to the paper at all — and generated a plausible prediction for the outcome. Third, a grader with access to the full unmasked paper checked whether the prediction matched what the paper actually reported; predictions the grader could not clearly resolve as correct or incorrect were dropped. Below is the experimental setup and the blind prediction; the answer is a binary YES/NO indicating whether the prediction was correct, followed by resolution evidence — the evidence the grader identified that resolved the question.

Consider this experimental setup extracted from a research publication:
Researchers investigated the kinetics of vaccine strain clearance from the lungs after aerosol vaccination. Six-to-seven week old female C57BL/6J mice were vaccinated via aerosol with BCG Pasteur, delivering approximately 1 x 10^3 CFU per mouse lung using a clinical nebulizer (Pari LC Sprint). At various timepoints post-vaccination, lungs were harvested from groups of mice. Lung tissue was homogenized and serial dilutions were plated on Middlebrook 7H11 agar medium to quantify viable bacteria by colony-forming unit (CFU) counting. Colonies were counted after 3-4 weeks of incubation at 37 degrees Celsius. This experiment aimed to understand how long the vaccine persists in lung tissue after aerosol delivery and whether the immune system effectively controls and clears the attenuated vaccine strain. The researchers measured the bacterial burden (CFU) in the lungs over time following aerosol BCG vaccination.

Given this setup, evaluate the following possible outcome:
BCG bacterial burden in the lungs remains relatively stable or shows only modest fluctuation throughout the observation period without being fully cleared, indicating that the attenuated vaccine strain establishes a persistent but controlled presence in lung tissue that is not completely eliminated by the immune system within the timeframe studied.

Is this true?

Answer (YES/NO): NO